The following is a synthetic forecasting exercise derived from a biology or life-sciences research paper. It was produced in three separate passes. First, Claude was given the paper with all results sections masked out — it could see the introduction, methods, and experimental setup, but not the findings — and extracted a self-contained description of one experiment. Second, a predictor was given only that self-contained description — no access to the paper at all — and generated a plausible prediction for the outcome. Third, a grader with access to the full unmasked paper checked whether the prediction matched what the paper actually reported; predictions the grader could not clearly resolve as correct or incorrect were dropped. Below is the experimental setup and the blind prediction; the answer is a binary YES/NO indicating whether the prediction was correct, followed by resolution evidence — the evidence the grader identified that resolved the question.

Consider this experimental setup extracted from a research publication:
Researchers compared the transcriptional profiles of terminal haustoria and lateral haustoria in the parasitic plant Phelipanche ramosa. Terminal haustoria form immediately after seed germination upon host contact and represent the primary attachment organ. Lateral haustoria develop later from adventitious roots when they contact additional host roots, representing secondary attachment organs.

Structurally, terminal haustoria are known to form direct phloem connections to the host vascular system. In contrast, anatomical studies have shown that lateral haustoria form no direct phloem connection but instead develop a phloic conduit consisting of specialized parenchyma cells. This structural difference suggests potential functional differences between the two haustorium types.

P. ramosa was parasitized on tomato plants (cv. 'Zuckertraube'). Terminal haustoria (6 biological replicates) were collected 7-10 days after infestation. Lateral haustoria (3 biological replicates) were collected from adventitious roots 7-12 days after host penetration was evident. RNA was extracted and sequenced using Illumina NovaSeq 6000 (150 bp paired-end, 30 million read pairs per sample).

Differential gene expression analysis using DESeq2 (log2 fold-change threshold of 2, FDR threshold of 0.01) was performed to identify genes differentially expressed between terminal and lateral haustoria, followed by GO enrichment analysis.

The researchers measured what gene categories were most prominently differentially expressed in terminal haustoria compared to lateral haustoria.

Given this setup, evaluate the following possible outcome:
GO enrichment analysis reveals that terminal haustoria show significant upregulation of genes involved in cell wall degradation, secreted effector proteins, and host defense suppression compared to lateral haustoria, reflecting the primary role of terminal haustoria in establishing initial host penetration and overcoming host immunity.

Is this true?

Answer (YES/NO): NO